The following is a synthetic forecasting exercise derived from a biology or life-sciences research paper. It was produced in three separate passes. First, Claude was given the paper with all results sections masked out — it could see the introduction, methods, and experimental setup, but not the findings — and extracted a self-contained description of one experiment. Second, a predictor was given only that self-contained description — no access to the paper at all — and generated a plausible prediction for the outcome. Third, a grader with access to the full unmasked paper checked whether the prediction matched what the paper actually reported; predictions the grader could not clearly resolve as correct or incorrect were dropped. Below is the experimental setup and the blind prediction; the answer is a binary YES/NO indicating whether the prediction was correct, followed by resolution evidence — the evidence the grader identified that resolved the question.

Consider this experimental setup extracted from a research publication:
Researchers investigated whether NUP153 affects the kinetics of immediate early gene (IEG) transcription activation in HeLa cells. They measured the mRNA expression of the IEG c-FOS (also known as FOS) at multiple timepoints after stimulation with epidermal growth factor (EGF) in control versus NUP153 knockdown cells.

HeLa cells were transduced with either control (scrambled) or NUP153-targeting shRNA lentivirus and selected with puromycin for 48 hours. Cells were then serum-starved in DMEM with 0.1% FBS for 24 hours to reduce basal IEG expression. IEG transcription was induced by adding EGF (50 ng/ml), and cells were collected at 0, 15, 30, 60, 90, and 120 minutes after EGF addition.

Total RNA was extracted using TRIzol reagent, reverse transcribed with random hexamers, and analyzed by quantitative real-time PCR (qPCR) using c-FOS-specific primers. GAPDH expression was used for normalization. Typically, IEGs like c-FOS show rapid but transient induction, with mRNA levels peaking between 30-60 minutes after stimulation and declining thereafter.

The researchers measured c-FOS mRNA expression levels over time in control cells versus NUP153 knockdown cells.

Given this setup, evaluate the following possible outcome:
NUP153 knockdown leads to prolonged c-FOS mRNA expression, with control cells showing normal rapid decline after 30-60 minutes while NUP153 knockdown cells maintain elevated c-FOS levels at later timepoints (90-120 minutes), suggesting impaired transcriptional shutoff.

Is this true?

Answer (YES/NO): NO